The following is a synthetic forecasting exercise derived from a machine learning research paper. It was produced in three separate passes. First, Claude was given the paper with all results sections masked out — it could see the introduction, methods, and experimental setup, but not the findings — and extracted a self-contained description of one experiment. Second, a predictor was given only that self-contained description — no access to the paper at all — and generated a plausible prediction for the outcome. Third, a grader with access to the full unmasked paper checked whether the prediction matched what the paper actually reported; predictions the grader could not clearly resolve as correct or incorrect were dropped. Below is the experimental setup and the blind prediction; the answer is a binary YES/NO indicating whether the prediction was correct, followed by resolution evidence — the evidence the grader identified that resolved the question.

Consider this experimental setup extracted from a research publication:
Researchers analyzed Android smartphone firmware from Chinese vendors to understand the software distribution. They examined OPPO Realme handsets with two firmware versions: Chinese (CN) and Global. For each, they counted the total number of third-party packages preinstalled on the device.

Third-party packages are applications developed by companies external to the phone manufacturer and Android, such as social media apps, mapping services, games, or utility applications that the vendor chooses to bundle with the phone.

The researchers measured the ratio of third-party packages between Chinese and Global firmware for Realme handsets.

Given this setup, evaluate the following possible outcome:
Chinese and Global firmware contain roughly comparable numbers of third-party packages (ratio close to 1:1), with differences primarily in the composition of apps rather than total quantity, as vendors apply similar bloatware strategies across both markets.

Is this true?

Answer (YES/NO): NO